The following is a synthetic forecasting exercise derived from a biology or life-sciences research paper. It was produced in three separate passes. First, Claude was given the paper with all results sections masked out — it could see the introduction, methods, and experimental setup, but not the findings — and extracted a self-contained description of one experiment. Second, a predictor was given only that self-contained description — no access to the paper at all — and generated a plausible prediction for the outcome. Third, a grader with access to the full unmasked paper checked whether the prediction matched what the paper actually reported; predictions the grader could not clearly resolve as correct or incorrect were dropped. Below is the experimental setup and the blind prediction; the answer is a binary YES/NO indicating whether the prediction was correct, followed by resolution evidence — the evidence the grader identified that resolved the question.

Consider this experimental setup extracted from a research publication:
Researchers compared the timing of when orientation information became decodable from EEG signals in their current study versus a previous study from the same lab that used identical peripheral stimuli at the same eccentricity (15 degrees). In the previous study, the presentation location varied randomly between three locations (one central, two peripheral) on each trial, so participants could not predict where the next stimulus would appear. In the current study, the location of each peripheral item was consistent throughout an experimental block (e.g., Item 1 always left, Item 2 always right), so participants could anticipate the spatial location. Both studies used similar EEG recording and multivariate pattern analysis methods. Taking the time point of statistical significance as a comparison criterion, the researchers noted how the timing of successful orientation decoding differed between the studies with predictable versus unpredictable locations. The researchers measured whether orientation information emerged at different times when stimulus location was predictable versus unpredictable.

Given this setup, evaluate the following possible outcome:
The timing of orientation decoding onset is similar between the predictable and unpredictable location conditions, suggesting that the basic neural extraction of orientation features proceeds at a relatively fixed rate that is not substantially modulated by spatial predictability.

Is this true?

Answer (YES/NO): NO